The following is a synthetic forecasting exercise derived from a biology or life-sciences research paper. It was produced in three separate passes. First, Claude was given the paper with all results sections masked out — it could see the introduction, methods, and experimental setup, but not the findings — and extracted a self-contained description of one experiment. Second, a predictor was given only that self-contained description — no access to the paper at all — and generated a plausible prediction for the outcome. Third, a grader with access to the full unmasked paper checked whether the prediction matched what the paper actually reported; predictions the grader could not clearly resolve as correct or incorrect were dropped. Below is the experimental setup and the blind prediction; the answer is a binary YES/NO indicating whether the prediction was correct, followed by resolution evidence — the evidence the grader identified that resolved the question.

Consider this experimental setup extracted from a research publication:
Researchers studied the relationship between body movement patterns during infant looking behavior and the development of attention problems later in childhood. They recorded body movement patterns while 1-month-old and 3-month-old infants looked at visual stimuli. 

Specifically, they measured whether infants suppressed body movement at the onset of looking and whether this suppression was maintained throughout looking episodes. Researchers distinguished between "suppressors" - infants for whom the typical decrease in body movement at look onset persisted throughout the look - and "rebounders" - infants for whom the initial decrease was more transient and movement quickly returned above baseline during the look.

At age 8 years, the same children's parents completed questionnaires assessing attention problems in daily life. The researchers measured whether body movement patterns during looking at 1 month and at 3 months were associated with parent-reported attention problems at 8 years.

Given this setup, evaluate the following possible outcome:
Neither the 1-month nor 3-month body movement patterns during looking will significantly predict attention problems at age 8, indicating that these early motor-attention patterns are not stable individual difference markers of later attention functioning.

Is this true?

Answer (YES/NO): NO